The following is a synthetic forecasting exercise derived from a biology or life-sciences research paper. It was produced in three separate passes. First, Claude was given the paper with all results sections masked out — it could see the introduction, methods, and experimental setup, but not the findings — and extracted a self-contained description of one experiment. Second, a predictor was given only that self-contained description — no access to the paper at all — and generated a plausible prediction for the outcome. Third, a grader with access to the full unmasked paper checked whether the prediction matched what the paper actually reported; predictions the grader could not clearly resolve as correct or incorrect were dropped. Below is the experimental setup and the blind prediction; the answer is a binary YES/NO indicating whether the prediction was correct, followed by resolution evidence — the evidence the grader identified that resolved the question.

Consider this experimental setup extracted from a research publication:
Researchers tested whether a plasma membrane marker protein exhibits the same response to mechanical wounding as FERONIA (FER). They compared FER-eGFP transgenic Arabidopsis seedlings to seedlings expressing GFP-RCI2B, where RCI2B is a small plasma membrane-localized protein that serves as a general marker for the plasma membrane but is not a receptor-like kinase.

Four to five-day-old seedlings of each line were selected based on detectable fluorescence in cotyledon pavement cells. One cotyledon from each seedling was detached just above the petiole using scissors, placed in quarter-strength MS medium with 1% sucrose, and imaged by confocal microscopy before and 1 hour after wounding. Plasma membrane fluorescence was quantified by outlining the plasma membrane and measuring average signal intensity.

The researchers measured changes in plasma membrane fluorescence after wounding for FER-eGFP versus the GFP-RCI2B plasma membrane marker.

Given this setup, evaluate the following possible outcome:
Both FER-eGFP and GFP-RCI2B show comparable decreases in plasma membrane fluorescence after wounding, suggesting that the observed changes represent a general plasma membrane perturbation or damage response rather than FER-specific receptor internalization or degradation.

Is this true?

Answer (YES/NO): NO